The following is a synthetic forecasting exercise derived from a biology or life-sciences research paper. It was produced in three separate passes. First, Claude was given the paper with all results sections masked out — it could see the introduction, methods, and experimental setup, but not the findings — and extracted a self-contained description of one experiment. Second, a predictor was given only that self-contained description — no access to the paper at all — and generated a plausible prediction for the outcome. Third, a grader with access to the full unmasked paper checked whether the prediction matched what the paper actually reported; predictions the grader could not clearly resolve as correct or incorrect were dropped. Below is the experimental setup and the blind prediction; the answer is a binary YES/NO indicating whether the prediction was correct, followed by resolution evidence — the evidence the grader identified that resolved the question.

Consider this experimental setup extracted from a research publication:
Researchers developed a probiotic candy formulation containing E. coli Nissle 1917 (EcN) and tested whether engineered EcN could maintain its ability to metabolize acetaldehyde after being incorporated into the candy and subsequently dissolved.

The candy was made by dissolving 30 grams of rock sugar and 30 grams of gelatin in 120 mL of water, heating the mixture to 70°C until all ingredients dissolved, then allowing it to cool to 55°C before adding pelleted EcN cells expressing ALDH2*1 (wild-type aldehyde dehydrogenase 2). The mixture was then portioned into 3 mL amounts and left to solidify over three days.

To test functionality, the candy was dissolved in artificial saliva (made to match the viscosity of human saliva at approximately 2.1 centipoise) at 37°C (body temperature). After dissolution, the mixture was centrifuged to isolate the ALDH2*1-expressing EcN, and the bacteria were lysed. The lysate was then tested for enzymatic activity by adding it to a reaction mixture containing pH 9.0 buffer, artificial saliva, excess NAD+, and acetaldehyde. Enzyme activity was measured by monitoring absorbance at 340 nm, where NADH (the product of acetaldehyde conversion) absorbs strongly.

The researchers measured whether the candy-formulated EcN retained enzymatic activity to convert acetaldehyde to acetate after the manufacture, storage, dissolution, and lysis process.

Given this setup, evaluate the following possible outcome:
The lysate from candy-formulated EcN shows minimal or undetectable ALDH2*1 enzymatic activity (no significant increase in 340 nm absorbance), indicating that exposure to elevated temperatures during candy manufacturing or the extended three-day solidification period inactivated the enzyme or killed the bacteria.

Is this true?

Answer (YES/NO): NO